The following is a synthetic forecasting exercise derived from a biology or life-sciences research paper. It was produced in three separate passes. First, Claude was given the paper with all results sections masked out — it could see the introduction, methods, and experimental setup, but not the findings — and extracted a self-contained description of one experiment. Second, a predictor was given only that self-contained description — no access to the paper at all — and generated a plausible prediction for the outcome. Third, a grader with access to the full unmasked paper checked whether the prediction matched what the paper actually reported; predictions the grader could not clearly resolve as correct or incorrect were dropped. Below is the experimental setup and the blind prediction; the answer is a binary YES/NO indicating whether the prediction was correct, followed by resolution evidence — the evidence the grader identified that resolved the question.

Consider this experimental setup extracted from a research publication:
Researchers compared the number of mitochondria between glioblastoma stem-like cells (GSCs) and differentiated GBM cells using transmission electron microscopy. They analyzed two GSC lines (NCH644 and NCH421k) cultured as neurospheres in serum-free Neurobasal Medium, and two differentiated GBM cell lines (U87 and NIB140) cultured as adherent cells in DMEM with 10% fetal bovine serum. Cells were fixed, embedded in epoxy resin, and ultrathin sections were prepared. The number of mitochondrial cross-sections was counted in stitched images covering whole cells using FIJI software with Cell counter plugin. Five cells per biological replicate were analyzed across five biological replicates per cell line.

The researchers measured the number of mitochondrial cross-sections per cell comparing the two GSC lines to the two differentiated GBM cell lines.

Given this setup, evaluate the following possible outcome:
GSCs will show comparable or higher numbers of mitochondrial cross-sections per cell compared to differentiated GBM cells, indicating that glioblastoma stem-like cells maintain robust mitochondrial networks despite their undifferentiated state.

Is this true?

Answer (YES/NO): NO